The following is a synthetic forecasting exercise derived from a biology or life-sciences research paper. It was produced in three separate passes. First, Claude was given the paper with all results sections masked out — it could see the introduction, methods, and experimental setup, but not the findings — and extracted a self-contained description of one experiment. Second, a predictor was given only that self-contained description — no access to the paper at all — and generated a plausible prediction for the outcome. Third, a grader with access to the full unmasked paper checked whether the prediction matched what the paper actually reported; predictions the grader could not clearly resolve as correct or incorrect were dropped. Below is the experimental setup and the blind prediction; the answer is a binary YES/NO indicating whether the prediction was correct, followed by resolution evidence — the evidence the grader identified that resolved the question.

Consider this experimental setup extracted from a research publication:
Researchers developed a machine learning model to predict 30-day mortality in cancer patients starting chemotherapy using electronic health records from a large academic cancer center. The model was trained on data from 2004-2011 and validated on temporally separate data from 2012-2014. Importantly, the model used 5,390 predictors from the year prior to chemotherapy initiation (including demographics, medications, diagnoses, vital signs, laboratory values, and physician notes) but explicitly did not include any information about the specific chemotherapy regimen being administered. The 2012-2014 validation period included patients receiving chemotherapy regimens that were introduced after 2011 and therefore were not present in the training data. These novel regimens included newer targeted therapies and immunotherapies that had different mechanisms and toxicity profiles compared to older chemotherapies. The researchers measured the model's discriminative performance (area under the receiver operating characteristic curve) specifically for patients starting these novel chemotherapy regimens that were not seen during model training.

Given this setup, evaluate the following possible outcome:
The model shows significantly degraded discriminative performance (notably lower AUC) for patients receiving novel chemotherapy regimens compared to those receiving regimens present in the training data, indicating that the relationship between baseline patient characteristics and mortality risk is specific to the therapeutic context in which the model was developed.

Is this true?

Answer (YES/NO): NO